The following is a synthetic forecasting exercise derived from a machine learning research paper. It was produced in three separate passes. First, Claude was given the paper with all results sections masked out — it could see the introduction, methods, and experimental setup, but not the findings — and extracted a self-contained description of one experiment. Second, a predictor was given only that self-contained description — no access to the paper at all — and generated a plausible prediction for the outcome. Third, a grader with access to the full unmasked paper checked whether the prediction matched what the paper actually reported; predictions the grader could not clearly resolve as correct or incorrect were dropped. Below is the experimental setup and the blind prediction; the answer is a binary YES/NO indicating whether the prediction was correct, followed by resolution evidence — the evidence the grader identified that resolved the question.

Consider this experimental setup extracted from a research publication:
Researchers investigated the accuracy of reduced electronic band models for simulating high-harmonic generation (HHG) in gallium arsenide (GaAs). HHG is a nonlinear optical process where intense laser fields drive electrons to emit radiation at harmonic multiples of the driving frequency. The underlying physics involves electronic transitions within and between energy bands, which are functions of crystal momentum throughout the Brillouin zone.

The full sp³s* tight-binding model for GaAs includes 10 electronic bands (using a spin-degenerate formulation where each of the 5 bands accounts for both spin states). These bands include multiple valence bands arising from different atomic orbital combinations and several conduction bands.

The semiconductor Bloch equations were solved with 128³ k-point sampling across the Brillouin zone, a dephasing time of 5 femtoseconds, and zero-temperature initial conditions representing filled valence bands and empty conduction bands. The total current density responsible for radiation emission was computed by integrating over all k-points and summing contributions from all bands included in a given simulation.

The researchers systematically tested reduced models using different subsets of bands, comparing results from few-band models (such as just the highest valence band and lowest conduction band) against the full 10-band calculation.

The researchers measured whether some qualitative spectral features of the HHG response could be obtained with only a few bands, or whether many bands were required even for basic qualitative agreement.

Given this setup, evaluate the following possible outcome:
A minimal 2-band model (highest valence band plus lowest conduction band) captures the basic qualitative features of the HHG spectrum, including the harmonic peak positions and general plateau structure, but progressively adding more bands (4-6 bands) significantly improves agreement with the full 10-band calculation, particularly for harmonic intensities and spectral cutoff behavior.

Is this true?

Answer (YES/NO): NO